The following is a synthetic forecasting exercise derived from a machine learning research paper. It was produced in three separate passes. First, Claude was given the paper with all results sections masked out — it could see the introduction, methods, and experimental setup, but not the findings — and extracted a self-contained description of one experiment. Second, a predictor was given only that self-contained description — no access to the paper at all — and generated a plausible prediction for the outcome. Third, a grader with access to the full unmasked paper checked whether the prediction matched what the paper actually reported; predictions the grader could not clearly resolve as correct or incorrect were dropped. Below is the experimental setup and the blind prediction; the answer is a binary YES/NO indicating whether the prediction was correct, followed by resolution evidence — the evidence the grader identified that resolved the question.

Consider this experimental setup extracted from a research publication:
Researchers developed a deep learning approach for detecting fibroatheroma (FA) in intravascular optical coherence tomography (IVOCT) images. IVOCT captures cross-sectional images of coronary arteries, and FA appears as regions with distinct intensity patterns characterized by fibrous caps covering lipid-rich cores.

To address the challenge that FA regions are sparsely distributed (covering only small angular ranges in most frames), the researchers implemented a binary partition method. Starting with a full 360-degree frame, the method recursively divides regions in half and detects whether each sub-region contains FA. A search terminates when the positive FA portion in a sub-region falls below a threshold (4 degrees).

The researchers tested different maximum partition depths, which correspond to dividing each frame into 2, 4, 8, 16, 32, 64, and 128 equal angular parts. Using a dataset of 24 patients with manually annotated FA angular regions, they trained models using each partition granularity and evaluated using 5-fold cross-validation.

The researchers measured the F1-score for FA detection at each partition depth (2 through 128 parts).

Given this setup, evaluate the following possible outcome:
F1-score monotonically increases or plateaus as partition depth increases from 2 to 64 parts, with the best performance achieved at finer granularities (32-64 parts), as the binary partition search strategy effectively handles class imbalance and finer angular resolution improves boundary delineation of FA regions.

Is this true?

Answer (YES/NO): NO